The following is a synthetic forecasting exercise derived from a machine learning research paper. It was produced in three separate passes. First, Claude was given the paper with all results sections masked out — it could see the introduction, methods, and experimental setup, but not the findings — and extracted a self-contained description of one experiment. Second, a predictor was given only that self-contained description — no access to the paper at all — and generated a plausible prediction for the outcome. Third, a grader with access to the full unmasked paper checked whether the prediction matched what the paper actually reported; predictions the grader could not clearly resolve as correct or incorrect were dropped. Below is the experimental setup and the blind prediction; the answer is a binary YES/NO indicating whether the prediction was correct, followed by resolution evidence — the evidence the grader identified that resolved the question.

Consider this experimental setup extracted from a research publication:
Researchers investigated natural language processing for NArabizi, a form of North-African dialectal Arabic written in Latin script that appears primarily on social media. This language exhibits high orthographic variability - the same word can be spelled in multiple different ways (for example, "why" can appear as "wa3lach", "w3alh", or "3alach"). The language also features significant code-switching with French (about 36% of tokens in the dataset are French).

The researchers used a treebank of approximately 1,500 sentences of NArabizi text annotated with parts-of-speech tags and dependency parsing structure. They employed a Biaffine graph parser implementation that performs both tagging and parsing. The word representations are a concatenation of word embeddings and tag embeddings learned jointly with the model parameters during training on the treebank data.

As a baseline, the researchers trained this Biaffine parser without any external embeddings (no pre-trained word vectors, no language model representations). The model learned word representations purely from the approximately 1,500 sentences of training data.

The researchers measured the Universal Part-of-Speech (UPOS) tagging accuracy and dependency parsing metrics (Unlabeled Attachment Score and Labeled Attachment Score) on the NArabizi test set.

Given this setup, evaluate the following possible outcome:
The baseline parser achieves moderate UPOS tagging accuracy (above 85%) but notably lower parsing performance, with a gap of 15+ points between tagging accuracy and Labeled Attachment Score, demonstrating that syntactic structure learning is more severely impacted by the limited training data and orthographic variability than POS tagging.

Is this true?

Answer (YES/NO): NO